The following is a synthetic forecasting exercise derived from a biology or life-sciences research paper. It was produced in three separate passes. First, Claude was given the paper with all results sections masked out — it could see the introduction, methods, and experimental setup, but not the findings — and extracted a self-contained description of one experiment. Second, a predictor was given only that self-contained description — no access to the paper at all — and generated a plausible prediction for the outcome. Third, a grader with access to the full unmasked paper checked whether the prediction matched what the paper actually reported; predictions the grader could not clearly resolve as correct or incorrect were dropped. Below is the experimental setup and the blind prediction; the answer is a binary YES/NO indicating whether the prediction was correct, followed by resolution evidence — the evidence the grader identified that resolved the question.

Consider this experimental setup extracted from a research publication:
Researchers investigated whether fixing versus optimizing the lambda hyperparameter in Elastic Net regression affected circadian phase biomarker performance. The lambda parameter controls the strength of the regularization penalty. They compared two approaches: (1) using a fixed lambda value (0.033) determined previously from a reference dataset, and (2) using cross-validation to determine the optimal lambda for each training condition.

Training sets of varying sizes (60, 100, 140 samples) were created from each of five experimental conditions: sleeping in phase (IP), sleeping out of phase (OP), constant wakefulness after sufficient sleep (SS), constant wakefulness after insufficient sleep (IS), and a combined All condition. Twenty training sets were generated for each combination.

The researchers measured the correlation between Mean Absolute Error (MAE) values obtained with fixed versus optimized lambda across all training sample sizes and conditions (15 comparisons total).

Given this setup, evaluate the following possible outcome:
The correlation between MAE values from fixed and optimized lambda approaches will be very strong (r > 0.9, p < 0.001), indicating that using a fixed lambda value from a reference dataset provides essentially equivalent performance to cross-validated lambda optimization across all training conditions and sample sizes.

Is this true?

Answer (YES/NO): YES